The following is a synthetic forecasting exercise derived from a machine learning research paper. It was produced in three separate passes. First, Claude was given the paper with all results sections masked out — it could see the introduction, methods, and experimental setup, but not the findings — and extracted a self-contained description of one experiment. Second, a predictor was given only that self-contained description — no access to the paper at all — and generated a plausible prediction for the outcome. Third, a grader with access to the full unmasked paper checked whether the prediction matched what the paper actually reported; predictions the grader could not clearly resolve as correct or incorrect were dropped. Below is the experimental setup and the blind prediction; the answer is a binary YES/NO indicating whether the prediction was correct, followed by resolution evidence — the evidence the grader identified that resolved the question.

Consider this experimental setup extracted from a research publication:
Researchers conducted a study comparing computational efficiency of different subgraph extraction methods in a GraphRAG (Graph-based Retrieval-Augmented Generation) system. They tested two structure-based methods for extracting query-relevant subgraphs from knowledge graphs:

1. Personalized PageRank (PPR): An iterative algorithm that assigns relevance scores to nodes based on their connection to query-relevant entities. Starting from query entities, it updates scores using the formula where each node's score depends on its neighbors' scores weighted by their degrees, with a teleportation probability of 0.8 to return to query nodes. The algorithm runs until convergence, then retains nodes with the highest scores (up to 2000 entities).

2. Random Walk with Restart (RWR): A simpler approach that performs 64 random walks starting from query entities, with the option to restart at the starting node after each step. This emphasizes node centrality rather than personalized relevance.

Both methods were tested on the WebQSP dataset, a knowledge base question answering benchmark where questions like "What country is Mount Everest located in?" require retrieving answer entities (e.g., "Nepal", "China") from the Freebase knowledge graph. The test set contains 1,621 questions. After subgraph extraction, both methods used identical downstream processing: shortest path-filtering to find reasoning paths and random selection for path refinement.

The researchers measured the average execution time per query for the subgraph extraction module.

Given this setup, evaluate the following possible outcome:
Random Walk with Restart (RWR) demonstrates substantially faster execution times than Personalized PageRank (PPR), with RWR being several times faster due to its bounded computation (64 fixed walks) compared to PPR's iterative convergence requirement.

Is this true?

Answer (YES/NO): YES